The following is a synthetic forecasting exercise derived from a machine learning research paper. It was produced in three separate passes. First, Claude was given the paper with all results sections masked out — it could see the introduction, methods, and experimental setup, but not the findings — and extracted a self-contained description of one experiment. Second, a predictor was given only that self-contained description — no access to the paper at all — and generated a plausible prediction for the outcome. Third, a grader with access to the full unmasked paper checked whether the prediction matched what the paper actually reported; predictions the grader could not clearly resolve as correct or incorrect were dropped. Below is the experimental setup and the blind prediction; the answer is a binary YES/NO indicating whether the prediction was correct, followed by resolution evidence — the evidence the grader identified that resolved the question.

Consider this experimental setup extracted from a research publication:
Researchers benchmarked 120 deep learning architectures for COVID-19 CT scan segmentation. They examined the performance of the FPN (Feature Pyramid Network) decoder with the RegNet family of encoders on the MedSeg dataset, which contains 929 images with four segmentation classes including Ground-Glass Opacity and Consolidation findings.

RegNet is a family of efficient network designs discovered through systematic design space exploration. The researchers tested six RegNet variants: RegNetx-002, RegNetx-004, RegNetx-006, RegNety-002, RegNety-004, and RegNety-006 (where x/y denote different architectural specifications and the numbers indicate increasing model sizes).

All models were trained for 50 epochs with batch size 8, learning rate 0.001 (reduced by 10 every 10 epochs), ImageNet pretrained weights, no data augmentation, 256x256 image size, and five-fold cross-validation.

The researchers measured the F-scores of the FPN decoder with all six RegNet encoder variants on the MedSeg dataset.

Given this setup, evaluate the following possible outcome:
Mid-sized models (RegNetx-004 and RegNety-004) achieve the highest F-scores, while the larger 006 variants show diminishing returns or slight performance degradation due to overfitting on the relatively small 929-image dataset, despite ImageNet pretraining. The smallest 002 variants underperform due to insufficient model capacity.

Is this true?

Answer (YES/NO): NO